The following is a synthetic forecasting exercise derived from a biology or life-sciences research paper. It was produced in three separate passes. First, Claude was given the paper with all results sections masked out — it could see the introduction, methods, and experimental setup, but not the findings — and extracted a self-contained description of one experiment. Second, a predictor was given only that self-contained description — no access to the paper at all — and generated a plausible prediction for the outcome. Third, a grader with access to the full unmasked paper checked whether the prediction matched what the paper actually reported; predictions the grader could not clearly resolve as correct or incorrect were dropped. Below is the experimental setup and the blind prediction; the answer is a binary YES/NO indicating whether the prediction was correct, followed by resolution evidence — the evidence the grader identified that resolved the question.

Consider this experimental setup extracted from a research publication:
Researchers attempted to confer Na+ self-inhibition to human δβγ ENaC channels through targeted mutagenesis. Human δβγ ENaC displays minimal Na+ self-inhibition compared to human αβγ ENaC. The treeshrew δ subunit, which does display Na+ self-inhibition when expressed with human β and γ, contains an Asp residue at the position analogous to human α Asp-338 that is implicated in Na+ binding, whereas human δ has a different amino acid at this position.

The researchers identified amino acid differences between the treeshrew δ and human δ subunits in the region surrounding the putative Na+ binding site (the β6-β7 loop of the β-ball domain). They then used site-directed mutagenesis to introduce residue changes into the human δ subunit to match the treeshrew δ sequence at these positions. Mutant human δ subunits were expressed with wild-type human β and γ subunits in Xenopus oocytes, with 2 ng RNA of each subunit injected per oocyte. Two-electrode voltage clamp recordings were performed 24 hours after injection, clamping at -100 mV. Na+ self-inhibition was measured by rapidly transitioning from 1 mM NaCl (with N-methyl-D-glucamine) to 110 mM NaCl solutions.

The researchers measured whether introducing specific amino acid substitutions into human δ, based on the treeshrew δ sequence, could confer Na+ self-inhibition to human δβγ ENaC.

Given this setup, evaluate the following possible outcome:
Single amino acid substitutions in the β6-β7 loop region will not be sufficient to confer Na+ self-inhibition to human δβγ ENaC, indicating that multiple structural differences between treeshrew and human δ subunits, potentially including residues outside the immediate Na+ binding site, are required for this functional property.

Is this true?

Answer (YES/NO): NO